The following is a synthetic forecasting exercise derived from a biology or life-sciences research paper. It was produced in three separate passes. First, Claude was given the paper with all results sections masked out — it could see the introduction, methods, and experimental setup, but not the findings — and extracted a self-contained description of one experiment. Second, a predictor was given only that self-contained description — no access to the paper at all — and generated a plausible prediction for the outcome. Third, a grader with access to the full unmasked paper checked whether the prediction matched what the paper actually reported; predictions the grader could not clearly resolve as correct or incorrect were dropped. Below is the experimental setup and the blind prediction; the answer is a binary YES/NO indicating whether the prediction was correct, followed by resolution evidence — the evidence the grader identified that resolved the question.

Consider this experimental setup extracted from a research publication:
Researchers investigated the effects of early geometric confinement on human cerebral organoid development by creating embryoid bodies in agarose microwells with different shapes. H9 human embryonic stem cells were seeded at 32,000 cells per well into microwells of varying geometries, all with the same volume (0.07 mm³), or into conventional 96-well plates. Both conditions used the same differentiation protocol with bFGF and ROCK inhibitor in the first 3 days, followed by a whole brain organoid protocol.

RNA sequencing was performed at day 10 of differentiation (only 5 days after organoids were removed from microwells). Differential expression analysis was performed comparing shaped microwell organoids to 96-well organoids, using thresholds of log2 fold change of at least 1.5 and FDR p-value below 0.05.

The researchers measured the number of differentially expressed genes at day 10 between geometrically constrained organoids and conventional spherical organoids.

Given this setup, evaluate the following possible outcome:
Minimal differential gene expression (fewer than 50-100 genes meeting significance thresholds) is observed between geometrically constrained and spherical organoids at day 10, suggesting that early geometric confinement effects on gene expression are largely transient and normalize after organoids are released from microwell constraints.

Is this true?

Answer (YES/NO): NO